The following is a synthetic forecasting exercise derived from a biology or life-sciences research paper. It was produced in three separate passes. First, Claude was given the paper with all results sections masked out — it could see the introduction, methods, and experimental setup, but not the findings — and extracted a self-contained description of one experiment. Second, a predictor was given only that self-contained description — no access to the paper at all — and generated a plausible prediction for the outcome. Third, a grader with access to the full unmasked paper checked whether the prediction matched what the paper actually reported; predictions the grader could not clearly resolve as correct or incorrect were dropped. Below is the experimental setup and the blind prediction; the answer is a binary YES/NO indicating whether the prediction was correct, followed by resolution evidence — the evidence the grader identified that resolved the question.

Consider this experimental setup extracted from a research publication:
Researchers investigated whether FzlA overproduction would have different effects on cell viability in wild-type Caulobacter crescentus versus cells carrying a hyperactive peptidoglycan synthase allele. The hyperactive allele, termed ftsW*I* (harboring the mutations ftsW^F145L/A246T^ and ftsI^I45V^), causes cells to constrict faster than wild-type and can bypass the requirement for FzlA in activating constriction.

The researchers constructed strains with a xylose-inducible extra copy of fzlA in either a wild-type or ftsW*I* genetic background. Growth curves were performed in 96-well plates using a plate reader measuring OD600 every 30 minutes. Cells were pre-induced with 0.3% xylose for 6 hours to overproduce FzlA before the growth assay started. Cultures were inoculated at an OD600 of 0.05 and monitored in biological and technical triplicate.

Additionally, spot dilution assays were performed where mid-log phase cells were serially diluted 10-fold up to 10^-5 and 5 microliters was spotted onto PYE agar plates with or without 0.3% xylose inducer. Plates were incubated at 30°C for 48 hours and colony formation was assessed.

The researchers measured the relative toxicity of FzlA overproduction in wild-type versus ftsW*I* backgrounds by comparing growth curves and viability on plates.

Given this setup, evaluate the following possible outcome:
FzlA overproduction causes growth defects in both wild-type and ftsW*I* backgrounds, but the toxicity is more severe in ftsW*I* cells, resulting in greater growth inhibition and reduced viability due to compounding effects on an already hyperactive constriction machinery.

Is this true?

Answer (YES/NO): YES